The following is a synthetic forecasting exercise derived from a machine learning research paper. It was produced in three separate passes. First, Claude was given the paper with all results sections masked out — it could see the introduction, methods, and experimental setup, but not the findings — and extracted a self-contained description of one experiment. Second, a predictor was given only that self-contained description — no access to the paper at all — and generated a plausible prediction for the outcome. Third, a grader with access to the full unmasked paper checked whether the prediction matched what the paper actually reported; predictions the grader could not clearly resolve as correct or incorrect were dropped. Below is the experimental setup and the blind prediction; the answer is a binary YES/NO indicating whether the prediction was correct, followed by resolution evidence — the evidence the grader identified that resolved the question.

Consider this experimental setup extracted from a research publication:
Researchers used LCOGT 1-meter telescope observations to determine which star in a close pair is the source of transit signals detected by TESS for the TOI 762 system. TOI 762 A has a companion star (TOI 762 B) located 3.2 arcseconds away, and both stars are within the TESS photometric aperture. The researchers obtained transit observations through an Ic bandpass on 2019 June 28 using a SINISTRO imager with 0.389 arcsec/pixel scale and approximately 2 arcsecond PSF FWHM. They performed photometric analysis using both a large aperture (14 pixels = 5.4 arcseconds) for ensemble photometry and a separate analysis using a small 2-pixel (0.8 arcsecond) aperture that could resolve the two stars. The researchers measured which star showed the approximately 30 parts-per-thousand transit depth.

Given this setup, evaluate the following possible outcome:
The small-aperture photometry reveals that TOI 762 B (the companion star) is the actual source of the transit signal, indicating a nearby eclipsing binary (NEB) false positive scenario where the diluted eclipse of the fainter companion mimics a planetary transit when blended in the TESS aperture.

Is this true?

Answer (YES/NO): NO